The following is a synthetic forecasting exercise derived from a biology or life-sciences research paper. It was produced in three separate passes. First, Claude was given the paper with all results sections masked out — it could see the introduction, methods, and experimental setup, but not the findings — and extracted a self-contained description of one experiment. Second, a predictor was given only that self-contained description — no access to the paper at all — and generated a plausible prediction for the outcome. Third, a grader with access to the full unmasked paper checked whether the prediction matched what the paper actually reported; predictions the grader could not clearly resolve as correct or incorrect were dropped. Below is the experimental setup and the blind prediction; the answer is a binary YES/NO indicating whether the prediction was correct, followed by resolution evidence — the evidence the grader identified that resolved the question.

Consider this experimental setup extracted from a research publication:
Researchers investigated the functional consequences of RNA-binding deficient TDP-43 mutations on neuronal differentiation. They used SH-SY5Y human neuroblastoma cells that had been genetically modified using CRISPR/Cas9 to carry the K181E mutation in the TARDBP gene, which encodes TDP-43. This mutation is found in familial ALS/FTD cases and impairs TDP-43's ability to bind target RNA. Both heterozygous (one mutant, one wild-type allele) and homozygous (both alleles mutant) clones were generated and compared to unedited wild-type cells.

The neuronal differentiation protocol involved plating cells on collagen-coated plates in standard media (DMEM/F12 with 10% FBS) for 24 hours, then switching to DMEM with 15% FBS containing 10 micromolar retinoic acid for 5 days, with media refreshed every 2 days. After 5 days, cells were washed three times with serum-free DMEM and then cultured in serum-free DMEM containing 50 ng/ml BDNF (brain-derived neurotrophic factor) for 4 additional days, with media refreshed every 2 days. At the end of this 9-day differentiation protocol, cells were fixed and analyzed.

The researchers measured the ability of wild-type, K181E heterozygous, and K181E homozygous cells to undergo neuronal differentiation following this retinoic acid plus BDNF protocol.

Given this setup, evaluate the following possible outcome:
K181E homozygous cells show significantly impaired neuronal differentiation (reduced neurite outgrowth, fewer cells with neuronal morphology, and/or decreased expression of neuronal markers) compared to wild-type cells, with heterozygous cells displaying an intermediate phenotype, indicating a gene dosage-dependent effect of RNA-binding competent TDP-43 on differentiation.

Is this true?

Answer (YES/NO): NO